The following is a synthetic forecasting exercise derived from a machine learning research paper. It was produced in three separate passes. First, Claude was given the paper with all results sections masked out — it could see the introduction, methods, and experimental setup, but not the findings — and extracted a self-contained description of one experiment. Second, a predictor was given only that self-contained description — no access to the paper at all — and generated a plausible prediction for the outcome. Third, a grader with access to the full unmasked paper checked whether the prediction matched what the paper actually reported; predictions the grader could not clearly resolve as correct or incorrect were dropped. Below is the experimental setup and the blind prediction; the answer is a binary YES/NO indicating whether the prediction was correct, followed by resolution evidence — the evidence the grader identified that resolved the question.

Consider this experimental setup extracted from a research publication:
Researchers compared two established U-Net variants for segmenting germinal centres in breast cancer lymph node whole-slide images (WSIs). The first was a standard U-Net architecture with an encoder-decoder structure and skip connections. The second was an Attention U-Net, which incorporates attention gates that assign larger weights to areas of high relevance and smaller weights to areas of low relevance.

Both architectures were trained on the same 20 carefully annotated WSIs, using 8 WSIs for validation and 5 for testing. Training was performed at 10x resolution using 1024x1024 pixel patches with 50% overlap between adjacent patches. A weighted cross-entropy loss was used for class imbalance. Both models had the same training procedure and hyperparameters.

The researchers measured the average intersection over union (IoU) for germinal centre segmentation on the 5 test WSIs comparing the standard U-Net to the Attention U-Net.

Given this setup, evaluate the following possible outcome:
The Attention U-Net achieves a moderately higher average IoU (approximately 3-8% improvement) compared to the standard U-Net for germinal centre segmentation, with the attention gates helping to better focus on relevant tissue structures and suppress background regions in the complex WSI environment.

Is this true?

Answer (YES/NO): YES